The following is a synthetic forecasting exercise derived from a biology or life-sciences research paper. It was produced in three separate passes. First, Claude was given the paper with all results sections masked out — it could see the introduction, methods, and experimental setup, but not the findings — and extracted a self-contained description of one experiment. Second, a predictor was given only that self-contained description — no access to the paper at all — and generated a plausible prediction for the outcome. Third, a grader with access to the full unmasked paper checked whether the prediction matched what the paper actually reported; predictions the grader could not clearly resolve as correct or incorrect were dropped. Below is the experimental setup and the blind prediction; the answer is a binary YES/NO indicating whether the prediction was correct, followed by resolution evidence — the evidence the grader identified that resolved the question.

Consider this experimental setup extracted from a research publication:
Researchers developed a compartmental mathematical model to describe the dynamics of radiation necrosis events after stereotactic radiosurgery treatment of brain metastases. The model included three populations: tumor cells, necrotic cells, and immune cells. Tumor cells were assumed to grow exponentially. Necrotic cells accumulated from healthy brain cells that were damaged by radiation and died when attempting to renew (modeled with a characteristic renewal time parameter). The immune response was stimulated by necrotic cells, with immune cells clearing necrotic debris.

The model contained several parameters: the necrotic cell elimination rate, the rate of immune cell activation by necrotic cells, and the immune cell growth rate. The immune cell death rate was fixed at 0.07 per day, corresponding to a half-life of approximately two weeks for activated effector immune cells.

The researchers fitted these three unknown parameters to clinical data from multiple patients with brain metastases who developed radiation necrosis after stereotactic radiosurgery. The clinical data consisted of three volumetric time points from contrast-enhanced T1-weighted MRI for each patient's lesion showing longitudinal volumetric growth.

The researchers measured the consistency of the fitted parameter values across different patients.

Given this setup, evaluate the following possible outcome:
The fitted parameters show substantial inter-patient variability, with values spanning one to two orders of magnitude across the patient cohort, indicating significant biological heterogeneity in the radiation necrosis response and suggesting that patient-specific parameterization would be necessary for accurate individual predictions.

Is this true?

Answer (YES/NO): NO